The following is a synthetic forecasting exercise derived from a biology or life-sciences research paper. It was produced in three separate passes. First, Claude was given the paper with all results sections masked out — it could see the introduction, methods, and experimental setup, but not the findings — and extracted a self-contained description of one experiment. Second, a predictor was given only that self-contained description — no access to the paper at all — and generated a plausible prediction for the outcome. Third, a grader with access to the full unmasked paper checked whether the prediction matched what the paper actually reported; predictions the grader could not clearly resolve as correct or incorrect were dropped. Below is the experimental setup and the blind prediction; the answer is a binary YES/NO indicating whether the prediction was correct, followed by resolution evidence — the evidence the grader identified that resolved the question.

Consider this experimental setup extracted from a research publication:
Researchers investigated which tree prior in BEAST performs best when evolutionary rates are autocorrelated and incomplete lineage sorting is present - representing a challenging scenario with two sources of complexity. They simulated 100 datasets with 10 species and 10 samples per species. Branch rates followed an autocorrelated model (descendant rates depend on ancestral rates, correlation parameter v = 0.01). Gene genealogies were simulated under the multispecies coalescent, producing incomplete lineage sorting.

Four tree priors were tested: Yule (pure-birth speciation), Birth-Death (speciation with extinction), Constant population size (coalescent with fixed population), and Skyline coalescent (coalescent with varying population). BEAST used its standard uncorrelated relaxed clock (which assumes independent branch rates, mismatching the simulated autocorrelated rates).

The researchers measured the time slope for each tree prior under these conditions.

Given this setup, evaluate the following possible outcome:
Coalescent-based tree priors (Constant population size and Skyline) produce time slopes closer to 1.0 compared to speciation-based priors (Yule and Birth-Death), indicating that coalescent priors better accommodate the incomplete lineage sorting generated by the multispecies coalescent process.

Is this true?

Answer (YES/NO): NO